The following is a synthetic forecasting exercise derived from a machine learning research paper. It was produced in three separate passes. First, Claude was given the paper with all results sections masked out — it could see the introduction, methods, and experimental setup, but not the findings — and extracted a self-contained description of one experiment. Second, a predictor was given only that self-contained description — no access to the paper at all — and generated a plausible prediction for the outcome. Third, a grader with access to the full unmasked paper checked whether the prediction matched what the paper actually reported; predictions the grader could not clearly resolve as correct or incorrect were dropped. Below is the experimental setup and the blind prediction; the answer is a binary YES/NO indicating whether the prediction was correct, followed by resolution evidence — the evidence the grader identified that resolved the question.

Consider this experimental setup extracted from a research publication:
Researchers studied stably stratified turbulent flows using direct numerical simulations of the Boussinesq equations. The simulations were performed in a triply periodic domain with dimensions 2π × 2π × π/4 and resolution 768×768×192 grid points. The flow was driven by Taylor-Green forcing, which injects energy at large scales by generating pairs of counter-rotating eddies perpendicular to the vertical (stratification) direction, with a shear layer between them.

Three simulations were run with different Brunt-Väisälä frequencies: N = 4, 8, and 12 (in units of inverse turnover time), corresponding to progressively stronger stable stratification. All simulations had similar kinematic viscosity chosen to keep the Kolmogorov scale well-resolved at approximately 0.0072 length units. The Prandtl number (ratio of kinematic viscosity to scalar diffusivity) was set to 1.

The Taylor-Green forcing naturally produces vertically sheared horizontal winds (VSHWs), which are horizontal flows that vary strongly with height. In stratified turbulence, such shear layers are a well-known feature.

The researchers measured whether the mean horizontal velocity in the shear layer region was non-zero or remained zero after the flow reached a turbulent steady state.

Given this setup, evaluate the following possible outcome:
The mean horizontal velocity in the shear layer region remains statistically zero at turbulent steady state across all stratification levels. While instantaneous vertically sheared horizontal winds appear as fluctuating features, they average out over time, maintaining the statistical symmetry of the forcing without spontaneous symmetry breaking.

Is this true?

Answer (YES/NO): NO